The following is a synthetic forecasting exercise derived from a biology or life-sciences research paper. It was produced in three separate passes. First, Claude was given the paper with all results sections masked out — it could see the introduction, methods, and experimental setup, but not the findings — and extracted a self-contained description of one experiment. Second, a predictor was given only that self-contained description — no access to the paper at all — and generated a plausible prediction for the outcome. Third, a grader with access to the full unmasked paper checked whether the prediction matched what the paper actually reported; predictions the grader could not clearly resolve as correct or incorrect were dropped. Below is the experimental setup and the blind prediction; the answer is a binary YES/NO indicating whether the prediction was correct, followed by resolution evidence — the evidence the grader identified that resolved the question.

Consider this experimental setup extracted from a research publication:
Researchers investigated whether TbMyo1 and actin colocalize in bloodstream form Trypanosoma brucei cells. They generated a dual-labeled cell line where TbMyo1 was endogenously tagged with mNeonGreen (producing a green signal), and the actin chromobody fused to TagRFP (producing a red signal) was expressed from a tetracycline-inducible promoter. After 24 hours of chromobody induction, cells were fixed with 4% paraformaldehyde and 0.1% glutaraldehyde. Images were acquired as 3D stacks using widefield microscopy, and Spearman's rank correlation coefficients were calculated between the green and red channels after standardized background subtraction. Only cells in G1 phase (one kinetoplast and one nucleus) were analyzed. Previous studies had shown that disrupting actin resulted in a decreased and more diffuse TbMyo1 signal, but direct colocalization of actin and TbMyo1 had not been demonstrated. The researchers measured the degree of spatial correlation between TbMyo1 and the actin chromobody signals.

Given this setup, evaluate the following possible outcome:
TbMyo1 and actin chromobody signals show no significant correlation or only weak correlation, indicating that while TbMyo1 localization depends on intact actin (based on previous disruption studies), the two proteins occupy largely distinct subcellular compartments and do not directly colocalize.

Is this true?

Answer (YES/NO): NO